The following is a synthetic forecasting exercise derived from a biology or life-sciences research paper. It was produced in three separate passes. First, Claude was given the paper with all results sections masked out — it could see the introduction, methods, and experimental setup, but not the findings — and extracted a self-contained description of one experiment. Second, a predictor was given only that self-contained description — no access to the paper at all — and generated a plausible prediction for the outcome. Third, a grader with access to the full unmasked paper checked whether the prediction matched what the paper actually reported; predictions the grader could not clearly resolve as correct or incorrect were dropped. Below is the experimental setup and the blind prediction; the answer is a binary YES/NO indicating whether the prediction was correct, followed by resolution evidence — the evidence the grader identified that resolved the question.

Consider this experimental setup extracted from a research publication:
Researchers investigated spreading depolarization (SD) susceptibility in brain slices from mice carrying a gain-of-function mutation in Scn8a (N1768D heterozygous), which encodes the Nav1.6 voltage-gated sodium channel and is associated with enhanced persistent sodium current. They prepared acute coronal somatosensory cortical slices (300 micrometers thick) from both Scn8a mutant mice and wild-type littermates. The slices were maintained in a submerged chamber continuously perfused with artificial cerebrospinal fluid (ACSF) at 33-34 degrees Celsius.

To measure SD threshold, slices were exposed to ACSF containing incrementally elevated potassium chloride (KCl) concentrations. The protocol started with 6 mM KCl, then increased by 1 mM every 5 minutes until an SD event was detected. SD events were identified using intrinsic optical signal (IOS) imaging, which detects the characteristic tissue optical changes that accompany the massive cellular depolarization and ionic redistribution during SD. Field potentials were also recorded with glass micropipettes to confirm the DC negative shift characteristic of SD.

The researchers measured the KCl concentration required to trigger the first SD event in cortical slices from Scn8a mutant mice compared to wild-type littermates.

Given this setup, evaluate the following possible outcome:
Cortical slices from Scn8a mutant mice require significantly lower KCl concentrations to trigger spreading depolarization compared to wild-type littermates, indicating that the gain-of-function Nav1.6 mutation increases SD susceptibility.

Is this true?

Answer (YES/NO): NO